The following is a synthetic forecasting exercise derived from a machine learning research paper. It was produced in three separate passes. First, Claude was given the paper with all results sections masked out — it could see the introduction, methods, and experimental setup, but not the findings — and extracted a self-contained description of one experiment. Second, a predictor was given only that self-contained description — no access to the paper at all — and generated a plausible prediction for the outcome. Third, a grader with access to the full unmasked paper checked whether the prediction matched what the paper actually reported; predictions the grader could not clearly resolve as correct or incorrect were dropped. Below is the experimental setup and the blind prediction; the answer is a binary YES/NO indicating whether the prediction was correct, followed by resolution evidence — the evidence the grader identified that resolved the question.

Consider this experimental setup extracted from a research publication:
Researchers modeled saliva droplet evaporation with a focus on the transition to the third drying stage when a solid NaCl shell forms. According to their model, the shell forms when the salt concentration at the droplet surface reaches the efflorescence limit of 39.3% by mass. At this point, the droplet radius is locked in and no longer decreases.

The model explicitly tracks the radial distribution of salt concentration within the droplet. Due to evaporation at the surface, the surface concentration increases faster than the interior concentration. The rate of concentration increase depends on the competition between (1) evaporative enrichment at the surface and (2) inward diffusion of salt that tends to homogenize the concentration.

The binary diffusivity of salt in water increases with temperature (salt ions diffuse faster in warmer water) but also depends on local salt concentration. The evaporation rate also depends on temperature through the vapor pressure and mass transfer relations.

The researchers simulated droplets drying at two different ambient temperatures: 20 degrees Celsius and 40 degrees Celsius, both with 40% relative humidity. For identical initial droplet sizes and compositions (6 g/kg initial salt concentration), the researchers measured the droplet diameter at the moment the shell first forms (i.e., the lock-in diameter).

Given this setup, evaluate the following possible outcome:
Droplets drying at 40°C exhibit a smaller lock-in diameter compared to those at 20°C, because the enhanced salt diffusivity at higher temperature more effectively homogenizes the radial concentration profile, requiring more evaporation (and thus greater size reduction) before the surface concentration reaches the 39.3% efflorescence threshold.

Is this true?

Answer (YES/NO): NO